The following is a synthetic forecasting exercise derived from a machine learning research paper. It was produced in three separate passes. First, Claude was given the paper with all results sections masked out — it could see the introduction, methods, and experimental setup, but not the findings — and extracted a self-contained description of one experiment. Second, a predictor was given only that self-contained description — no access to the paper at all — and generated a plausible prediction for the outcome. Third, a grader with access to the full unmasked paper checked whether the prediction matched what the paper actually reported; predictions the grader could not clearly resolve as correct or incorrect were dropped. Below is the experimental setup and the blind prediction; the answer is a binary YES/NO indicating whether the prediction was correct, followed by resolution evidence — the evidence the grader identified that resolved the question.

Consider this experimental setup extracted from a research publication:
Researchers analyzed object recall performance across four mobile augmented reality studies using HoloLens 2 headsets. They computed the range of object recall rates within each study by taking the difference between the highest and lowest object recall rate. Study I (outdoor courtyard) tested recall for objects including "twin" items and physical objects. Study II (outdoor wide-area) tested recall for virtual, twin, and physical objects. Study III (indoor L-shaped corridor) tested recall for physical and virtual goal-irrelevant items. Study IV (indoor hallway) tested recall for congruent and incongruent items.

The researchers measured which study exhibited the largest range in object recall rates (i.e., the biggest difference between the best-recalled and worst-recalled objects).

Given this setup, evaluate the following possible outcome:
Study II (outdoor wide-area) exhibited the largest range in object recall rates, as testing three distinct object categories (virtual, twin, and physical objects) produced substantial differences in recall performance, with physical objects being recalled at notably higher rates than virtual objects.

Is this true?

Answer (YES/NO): NO